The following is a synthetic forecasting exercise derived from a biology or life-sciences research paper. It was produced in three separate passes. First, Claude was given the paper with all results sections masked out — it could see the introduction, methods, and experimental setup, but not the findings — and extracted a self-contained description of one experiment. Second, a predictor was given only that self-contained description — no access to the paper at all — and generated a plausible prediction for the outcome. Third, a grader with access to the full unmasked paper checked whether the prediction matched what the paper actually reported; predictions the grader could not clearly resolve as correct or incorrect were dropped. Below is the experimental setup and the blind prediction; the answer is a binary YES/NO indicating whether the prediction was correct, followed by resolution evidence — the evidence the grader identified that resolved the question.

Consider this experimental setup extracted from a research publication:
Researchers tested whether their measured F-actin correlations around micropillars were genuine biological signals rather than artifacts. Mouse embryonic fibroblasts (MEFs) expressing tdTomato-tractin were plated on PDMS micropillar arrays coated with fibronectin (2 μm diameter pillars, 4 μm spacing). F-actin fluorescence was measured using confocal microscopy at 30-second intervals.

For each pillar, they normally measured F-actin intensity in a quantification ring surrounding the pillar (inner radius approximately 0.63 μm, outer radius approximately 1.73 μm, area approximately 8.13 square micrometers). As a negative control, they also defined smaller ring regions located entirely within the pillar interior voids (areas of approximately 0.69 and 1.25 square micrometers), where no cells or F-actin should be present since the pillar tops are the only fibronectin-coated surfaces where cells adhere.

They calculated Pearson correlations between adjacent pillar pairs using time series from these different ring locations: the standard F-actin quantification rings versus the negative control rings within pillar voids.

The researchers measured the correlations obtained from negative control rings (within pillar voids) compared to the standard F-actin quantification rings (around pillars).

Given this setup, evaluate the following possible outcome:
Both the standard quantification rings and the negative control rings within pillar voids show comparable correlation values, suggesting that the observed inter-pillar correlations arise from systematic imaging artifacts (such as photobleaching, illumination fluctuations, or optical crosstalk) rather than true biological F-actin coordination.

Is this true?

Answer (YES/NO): NO